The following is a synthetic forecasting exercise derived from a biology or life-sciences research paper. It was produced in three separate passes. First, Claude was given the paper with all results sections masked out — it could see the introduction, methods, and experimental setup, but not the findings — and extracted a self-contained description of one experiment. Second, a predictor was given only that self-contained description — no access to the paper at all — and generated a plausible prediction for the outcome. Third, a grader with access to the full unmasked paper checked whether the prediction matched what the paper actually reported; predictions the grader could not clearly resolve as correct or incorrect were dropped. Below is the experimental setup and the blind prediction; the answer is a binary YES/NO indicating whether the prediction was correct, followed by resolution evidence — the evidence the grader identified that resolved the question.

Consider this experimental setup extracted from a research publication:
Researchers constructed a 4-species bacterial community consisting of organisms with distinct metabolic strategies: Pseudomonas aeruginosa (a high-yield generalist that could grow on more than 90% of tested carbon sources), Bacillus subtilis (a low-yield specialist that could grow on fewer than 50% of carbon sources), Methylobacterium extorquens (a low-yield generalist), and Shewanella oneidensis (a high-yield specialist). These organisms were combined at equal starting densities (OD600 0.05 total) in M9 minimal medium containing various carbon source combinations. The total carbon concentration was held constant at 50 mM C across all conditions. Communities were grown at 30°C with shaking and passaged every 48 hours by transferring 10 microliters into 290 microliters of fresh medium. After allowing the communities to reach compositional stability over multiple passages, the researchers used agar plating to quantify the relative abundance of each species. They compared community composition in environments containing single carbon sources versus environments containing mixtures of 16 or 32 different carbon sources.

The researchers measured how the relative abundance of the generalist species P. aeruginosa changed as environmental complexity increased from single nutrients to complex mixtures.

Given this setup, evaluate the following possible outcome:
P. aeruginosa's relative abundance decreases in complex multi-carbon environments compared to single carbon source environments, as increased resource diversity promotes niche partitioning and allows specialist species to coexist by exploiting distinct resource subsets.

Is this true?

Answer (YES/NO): NO